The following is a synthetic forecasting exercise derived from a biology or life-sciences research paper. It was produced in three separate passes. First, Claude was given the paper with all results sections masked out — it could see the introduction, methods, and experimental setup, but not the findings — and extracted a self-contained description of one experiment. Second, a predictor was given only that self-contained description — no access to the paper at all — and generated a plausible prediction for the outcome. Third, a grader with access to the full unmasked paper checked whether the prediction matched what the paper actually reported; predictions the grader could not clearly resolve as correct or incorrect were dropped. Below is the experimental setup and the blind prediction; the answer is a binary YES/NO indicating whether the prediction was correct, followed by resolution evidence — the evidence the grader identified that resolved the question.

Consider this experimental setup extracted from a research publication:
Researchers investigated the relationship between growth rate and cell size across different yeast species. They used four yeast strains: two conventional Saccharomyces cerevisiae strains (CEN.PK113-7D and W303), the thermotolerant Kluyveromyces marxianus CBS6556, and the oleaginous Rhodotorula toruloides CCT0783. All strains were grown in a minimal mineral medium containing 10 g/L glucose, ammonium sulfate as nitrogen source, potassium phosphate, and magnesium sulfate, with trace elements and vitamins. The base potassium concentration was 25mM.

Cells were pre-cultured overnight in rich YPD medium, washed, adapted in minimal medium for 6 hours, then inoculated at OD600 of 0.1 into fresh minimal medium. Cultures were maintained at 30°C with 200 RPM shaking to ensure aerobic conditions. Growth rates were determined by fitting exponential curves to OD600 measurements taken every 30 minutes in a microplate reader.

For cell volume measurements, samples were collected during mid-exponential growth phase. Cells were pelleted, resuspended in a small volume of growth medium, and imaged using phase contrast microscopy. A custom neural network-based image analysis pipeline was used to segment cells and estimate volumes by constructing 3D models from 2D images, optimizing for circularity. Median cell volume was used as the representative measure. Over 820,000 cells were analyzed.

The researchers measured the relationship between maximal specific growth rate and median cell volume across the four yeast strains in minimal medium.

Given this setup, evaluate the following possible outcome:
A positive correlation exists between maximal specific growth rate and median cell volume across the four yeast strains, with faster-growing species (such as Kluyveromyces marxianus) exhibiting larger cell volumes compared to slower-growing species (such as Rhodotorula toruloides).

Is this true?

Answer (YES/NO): NO